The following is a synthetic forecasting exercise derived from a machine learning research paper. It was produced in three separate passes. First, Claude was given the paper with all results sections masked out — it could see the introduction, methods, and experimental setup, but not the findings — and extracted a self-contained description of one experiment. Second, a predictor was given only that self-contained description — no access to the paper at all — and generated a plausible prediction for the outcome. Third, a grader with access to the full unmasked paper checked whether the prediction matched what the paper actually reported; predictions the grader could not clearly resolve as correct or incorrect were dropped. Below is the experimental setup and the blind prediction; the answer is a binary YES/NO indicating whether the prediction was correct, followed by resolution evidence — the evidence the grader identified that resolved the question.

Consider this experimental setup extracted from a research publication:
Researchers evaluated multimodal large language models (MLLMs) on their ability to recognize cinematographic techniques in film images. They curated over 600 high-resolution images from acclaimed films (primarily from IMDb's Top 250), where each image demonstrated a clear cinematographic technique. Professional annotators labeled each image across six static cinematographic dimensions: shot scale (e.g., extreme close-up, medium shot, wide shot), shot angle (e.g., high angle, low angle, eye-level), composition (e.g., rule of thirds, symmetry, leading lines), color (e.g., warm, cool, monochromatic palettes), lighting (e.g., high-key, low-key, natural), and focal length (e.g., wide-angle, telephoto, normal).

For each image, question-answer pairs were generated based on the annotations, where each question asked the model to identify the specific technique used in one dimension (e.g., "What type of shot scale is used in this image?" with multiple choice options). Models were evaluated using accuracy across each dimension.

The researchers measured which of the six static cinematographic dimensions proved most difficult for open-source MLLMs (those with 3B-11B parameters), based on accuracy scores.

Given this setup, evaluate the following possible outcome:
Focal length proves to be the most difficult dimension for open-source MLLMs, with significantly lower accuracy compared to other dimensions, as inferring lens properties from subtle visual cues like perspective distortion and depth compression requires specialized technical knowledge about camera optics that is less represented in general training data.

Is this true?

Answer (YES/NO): YES